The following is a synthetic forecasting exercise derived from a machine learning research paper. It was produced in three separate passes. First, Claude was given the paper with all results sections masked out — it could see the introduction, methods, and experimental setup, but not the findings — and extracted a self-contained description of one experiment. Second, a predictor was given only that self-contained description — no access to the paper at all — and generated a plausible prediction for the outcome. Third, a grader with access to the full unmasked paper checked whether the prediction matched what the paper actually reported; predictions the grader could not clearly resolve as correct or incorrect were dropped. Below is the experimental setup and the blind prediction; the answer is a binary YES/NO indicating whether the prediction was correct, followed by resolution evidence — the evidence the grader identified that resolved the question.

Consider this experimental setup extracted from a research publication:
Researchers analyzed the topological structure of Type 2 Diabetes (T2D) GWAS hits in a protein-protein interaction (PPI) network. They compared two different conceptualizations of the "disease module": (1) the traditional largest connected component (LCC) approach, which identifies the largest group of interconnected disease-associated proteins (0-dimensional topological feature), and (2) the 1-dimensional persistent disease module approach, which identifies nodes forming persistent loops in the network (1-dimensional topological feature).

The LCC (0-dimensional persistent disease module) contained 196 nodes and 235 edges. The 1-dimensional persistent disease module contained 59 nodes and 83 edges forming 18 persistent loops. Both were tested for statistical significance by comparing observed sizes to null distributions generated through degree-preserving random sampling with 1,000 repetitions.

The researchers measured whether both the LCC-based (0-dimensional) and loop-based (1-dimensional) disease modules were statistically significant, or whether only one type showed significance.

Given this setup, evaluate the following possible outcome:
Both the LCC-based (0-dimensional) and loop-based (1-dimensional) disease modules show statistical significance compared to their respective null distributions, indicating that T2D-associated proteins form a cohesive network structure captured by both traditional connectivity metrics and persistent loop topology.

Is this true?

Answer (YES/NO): YES